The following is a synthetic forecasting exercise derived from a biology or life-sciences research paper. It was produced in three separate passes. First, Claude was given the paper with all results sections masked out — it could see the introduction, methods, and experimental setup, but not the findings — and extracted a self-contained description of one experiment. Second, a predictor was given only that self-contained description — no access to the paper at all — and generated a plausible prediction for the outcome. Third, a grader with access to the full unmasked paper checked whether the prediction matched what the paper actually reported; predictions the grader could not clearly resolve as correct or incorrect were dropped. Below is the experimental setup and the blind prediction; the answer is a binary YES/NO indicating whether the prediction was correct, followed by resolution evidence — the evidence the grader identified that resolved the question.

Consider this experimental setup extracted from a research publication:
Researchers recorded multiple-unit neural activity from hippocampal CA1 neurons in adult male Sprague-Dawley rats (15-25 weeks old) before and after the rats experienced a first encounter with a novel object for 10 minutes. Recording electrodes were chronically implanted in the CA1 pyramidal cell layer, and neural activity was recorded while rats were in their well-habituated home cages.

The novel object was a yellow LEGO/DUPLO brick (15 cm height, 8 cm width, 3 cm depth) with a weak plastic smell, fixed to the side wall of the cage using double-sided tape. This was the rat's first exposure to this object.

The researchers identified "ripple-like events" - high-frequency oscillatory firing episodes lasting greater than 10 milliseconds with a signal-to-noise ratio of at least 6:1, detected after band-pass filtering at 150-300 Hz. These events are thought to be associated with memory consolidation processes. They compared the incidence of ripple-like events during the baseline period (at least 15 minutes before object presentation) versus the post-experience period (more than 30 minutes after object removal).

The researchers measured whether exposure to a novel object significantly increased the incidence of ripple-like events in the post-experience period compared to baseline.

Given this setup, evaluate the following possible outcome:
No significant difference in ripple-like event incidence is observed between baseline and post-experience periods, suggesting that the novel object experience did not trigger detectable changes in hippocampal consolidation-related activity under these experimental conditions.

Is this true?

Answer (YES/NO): YES